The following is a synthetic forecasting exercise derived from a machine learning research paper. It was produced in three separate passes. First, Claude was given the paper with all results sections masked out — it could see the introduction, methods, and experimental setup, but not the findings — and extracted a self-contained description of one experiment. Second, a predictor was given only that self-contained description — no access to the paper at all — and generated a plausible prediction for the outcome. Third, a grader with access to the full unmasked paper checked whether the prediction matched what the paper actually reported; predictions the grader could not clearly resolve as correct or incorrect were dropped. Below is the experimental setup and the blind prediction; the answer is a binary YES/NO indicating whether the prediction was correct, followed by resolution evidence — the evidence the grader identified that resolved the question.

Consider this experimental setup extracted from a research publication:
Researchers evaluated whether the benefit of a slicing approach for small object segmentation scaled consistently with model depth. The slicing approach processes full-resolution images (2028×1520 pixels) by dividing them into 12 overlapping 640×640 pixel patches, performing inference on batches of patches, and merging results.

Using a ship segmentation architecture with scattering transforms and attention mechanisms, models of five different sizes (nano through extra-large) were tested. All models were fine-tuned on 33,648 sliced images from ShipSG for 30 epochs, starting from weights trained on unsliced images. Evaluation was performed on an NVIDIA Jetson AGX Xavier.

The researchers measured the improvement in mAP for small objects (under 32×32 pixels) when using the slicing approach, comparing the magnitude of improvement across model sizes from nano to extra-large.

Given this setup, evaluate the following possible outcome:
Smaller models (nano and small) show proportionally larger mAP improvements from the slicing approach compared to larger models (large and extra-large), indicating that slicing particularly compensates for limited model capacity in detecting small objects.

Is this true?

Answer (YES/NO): NO